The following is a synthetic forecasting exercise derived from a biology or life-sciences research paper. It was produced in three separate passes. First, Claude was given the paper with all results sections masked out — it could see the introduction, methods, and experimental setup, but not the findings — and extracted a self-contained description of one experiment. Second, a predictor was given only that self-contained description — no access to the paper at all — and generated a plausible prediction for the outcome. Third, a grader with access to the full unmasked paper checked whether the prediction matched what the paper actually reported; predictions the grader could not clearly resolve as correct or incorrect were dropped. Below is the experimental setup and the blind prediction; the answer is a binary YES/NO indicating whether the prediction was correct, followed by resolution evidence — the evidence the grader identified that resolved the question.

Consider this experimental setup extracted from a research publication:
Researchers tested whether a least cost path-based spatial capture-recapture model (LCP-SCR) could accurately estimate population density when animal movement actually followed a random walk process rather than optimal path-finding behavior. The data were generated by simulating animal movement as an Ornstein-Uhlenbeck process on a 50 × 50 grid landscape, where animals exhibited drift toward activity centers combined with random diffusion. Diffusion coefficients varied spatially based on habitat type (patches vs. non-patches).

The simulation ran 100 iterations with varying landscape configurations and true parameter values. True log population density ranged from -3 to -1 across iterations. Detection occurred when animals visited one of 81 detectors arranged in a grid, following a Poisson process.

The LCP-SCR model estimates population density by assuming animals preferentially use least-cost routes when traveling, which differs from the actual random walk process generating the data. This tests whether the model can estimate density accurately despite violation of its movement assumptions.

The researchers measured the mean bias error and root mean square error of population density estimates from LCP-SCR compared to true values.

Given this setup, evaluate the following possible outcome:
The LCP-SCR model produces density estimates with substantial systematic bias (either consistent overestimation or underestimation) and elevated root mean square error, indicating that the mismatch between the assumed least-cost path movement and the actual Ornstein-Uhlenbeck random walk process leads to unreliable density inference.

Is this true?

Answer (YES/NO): NO